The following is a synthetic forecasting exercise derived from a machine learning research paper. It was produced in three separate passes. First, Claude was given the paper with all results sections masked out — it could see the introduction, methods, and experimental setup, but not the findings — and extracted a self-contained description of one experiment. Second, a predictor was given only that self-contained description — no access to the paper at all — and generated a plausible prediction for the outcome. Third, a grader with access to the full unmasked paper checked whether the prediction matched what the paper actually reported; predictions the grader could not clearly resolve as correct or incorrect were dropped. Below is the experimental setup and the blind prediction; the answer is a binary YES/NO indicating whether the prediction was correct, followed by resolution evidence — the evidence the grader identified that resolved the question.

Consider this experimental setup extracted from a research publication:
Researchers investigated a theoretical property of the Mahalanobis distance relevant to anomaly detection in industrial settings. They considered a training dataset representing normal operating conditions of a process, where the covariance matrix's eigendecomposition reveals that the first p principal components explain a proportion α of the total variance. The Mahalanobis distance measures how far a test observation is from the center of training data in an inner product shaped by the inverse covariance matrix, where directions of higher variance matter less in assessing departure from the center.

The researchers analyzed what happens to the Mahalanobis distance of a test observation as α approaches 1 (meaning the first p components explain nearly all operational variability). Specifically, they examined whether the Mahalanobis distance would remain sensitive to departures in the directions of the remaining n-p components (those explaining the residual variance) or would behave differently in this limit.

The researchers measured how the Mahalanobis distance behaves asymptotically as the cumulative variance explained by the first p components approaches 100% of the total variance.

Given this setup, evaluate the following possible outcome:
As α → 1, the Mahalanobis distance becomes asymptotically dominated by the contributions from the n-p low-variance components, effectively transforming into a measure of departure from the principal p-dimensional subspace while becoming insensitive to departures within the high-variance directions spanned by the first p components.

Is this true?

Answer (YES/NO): YES